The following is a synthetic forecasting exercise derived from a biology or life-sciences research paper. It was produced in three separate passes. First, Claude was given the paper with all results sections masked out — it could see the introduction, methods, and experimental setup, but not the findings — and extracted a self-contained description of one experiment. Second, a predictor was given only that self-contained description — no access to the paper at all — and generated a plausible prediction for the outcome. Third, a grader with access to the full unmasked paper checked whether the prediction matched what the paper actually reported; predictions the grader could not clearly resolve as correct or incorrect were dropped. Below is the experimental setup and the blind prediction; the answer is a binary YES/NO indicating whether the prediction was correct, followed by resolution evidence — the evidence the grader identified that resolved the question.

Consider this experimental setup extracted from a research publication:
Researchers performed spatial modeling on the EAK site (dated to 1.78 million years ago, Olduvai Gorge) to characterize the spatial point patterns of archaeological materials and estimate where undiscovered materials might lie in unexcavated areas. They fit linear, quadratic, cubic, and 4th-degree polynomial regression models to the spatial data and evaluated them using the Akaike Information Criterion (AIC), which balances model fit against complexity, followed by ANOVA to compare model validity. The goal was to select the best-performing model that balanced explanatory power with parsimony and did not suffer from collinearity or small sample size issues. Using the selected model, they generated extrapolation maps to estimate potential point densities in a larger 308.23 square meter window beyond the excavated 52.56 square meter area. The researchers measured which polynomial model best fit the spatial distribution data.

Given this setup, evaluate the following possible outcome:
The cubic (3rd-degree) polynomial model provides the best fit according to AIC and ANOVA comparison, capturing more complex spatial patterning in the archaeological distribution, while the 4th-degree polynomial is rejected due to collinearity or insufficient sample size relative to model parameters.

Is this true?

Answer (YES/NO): NO